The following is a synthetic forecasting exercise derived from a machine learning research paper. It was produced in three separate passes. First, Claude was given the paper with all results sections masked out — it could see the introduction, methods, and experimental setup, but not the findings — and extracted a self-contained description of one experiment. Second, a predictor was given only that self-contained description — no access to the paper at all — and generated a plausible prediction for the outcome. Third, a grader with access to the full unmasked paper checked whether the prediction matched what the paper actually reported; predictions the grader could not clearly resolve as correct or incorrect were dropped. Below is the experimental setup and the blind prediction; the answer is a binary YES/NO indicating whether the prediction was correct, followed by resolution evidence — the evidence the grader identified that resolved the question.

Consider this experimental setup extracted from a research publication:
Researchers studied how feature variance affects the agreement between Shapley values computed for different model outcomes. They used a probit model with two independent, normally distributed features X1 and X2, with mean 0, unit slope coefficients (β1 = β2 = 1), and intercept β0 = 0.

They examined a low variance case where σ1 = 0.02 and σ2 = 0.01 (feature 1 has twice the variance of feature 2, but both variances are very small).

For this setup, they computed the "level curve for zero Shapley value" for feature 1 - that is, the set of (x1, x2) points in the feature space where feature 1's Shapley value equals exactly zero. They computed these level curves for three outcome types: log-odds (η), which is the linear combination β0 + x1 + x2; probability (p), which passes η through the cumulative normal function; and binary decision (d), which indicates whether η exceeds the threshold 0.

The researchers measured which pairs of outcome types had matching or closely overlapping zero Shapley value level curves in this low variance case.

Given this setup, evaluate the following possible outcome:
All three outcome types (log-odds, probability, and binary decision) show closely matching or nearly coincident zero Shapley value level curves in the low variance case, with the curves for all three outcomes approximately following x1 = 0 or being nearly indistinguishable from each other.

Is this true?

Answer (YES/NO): NO